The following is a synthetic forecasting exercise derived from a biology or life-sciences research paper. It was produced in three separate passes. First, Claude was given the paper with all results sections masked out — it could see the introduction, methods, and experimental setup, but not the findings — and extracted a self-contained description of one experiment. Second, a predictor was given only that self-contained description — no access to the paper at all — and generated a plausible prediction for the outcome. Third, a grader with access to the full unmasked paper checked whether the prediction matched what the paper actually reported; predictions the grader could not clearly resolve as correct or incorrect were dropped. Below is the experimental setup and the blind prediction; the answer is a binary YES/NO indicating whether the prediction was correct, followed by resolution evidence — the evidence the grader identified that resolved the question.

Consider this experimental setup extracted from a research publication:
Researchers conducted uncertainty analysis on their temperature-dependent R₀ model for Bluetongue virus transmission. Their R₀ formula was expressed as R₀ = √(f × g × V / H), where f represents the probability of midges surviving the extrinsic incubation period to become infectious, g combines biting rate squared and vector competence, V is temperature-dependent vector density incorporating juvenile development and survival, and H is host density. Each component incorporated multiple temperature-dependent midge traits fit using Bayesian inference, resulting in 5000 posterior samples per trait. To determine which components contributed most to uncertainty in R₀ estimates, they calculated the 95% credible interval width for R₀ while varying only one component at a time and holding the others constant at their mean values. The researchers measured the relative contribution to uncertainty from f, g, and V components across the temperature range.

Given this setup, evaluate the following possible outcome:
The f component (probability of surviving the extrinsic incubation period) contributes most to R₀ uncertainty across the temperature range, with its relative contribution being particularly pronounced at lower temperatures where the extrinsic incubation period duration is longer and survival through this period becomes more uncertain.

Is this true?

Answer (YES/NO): NO